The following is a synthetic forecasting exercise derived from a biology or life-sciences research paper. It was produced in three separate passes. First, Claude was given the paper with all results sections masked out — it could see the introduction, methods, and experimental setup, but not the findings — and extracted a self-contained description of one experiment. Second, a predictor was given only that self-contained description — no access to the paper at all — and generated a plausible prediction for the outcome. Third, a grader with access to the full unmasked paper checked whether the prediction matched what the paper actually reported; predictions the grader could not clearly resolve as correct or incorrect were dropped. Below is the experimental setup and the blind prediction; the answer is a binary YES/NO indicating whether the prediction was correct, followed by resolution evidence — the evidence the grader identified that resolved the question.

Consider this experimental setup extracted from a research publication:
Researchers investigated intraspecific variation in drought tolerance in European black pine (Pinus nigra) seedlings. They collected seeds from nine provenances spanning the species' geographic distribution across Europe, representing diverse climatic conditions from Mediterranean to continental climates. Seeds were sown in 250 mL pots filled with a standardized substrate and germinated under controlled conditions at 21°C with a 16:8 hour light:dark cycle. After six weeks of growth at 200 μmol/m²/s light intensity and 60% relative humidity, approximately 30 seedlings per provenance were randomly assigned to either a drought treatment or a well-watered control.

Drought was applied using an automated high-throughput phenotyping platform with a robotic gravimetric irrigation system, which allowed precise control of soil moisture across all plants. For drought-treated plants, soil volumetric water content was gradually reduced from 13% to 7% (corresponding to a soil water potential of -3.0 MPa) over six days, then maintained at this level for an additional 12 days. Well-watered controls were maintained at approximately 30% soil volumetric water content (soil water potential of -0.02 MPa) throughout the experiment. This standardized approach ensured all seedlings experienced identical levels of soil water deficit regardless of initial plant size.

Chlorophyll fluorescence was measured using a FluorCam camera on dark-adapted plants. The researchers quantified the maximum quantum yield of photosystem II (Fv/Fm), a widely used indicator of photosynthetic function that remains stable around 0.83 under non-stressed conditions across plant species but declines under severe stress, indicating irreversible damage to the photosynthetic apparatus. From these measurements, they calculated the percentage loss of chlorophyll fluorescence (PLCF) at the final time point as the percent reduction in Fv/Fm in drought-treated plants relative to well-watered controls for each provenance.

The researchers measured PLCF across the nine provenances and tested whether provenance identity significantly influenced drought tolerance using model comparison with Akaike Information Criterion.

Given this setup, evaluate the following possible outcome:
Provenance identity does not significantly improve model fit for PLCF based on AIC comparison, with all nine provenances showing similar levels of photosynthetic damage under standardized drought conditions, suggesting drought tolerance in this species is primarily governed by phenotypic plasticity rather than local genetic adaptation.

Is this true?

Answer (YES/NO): NO